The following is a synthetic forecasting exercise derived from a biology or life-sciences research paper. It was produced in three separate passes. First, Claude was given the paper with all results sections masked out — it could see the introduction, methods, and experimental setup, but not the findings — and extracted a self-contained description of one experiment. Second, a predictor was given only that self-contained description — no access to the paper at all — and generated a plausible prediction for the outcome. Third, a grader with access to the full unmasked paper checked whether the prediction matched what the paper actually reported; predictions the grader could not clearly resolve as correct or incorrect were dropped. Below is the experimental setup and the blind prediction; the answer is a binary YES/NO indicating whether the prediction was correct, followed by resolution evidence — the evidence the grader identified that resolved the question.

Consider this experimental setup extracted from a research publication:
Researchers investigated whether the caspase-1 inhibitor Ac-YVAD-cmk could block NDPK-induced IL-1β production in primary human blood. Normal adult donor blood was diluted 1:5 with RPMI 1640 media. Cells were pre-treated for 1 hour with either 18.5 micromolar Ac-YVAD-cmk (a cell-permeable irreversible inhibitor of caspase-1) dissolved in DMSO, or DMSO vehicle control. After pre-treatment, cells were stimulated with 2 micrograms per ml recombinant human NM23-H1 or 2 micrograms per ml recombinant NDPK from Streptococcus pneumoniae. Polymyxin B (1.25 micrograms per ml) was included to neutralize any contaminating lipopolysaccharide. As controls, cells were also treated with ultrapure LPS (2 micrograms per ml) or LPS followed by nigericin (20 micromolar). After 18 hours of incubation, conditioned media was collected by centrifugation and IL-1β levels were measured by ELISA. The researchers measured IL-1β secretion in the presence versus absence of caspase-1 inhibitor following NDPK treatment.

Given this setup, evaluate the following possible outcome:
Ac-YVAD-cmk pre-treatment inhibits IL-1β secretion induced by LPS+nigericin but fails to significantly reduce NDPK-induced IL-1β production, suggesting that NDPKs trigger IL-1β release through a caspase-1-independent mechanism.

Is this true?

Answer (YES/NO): NO